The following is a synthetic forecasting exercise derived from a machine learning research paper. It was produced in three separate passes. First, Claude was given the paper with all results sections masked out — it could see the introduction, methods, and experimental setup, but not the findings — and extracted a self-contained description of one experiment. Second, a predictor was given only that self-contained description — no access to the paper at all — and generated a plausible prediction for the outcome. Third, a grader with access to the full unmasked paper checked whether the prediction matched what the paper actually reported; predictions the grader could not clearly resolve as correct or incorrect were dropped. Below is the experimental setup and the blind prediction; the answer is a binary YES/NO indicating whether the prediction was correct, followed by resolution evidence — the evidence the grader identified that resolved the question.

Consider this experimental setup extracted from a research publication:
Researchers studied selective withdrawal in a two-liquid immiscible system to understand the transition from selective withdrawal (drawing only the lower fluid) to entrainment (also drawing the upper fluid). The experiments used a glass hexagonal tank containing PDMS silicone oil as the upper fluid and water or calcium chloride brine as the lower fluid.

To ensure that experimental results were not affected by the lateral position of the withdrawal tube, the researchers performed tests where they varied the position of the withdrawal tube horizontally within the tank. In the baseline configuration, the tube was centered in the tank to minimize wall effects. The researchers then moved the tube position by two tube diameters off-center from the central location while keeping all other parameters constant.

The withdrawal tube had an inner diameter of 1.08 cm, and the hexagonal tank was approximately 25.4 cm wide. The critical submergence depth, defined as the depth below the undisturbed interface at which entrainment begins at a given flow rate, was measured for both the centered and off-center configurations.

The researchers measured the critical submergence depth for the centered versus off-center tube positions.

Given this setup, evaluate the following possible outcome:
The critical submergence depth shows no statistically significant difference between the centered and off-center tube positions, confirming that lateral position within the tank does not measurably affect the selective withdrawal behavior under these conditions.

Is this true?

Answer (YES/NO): YES